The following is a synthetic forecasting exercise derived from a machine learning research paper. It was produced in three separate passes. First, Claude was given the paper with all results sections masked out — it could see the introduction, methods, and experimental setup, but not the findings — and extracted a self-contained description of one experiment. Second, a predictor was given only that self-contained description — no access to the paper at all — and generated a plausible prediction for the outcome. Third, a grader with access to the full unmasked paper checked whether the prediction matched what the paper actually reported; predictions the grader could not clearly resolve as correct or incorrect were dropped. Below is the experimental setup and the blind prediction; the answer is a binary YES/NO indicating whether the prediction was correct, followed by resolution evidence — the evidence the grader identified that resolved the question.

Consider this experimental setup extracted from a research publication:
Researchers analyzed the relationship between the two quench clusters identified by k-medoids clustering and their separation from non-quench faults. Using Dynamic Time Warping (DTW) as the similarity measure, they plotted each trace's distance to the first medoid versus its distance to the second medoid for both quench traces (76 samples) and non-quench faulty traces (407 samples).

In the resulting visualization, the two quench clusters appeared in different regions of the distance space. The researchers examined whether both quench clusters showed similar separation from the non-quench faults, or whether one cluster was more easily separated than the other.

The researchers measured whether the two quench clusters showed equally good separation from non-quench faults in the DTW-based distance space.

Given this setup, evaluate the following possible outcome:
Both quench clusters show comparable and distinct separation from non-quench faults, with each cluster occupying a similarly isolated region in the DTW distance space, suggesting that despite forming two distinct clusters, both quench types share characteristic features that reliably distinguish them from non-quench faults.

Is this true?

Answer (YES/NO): NO